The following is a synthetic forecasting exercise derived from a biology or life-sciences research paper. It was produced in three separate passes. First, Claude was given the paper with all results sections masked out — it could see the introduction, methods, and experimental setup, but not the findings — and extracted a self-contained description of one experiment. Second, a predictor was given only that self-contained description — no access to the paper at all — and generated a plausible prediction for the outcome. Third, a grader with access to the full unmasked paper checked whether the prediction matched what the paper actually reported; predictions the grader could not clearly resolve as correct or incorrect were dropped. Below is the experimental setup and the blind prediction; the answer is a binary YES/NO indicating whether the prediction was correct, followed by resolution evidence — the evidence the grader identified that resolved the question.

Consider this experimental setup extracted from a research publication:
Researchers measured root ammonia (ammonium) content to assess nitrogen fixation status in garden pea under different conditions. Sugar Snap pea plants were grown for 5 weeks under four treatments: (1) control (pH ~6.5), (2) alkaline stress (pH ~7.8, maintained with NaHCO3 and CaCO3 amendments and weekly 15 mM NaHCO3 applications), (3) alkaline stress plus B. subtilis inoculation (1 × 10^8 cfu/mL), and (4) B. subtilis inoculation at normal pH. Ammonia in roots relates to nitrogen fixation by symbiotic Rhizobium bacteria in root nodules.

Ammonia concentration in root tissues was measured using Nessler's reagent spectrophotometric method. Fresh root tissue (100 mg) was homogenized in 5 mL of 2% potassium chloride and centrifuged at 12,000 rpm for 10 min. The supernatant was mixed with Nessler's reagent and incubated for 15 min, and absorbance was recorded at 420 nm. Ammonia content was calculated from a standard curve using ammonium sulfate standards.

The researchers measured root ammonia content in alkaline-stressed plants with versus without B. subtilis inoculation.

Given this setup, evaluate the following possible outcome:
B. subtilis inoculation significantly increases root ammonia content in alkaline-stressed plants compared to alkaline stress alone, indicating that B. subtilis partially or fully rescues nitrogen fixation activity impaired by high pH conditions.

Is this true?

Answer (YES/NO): YES